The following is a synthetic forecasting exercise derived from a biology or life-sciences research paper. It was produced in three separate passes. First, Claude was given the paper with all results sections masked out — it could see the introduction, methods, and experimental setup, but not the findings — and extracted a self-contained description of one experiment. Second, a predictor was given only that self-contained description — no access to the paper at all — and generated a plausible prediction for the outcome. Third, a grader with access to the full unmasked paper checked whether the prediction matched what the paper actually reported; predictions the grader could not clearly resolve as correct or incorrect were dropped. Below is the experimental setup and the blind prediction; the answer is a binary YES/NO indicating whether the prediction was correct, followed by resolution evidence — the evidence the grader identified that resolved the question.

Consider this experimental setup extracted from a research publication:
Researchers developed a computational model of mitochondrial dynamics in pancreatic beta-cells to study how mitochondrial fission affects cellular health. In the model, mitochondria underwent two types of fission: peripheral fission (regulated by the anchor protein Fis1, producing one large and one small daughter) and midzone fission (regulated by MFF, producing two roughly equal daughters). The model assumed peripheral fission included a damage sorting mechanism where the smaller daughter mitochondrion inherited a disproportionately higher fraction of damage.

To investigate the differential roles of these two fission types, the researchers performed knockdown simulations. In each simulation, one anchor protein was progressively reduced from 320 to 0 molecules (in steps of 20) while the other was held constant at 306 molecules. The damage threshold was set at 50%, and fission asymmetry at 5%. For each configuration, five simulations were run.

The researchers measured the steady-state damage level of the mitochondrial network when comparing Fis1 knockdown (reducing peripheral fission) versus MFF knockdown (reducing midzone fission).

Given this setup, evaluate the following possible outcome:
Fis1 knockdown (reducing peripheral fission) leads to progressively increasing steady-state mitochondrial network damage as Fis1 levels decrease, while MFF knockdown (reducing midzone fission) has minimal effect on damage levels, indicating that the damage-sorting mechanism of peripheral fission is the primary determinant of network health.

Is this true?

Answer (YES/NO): YES